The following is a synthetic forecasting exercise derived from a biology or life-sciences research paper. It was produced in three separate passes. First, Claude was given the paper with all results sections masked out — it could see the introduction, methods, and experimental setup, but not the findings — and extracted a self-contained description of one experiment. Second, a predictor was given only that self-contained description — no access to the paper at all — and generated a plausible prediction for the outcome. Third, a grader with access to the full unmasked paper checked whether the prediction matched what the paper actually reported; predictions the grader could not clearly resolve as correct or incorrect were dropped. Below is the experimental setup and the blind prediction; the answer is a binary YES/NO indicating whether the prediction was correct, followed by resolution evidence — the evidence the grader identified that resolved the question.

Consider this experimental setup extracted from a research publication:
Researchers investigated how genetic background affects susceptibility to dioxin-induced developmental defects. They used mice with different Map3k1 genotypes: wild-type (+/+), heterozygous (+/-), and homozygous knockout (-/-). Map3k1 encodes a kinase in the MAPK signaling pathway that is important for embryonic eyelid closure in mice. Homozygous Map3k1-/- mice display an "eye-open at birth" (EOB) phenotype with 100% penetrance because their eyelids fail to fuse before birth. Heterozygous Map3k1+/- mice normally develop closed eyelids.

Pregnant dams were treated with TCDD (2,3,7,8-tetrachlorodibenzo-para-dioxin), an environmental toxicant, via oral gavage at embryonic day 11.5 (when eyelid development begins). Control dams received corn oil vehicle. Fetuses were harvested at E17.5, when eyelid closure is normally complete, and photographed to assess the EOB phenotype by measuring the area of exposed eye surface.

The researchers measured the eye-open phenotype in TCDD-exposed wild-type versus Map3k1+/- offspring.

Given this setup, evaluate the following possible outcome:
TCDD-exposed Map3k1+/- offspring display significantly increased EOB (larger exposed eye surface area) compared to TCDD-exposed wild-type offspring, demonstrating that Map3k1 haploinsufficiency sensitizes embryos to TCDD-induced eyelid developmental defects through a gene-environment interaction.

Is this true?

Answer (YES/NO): YES